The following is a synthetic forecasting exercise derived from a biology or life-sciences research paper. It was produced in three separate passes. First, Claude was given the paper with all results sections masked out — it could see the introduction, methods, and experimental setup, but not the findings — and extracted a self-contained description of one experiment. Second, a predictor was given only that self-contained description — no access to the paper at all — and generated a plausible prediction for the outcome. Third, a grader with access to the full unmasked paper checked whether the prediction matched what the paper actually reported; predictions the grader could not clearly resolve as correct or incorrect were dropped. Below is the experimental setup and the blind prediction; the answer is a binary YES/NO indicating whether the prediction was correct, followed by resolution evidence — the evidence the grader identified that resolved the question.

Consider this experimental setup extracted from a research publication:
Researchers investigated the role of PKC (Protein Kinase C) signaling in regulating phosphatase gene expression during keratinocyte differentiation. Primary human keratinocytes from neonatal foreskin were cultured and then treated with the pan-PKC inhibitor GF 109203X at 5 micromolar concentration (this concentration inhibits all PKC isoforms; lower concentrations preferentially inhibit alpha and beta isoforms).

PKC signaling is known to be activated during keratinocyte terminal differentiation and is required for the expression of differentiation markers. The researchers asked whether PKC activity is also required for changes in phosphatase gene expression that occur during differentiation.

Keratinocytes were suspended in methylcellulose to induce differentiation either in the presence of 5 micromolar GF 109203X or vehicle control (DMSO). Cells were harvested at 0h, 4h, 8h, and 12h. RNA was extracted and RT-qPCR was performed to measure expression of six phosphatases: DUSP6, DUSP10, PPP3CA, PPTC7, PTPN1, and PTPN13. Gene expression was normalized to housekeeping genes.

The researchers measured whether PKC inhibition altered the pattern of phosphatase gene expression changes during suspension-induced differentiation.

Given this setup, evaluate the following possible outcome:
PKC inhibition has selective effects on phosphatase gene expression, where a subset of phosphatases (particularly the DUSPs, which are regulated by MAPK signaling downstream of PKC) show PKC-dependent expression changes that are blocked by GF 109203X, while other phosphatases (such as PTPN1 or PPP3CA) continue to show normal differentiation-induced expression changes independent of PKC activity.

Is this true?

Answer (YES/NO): NO